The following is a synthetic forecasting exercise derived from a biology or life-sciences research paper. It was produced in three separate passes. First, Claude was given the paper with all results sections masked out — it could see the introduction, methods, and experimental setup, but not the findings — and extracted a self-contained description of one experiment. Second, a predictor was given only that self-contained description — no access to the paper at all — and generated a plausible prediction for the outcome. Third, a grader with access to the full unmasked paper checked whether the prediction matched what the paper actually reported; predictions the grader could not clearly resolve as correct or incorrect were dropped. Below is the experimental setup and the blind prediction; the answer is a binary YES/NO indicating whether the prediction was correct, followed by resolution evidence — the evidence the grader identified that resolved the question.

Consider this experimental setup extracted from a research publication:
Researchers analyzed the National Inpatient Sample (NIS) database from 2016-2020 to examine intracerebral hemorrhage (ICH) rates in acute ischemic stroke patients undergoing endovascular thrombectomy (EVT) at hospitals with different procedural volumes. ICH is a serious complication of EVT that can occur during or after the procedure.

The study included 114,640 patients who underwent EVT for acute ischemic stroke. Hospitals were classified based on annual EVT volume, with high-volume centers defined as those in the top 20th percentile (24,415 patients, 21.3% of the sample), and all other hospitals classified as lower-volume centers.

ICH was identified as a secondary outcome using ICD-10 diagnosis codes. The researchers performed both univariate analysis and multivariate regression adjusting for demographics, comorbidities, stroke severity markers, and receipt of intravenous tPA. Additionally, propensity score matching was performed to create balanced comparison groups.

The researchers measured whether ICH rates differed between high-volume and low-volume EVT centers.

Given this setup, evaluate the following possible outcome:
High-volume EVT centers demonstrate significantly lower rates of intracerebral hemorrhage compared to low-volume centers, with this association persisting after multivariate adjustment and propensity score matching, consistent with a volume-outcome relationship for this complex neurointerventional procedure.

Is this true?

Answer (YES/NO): NO